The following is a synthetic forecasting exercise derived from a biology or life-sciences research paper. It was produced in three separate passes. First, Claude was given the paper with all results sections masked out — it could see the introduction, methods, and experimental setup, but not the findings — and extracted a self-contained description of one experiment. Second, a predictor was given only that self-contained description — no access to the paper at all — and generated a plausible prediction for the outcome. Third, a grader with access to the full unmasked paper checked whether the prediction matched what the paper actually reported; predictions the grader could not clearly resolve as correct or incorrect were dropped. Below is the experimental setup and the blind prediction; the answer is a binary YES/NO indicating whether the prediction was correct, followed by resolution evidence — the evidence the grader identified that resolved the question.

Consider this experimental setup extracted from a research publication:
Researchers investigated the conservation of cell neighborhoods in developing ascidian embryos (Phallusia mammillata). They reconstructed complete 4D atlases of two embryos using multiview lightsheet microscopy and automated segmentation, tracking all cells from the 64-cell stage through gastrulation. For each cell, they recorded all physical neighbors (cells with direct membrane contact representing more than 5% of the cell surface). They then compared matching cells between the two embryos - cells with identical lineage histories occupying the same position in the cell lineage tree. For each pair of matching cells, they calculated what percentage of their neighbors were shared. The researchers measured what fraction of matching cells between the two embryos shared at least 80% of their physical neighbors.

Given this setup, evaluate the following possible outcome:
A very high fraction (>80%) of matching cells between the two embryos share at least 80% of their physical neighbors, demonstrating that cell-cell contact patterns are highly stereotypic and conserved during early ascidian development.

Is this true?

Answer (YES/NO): YES